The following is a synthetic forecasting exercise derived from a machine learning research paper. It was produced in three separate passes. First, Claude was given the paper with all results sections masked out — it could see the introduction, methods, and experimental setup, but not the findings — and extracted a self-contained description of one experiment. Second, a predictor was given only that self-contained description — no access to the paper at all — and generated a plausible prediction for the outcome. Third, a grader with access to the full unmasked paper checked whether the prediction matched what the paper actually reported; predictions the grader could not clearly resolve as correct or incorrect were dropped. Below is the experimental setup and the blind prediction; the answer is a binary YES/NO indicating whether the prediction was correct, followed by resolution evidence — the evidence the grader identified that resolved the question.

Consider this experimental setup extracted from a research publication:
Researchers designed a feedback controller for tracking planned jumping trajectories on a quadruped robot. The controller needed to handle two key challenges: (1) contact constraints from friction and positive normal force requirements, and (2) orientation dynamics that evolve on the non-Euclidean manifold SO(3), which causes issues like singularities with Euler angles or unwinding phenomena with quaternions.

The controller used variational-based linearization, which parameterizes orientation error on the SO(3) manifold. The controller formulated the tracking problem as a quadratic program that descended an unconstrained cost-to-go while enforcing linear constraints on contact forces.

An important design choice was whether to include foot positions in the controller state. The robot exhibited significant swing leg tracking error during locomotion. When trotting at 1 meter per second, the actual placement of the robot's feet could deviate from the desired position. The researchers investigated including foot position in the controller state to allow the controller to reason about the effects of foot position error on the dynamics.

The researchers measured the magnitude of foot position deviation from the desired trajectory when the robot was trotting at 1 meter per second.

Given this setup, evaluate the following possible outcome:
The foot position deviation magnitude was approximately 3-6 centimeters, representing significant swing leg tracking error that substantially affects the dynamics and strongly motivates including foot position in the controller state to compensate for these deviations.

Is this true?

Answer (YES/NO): YES